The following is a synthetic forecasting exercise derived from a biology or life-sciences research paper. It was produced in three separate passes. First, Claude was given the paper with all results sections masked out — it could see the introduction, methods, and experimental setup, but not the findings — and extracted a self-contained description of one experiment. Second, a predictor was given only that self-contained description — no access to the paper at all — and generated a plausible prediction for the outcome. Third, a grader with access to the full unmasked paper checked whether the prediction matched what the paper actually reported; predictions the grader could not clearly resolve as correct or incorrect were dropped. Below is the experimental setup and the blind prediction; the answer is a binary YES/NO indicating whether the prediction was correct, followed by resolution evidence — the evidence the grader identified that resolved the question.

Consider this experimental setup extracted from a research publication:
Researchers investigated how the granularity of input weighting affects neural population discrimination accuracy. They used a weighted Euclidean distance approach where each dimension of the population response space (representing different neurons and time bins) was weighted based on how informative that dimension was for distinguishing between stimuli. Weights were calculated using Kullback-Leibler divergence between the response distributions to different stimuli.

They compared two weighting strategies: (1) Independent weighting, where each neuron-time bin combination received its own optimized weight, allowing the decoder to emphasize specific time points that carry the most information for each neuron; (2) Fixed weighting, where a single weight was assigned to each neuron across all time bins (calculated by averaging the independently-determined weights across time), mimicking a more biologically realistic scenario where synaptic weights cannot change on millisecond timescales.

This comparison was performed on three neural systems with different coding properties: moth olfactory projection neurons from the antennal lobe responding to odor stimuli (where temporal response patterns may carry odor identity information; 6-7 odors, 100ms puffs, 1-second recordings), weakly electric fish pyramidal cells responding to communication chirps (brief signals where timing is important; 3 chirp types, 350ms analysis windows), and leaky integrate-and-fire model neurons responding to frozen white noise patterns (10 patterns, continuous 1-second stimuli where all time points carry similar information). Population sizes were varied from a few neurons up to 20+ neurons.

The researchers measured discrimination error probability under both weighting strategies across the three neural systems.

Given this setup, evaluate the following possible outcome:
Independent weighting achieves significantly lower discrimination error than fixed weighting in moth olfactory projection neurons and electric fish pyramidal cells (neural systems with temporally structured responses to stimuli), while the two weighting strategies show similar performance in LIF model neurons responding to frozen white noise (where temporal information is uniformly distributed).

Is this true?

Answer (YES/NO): NO